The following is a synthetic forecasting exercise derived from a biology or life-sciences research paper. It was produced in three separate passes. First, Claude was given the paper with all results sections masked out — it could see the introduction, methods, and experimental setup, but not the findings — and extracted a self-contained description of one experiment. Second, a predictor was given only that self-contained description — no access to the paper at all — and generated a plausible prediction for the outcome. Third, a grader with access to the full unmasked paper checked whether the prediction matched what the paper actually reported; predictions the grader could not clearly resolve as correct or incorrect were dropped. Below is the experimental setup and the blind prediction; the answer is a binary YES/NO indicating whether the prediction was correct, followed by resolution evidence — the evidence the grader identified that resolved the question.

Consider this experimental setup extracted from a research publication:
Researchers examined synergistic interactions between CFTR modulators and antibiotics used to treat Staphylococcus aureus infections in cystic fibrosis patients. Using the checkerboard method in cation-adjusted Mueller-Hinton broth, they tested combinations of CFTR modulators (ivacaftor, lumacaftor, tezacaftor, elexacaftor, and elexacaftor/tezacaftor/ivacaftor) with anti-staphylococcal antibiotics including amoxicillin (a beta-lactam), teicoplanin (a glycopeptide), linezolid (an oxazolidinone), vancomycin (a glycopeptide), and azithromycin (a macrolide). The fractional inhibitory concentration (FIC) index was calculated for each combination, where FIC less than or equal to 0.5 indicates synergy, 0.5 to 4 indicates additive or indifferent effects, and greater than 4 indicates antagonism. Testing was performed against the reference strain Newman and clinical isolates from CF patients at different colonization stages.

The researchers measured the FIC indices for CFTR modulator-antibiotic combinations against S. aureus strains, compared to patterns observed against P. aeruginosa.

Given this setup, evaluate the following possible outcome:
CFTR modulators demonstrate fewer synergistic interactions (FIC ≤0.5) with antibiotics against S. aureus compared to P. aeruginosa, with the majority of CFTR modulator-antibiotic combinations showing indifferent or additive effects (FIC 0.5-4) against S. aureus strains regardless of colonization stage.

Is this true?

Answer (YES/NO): NO